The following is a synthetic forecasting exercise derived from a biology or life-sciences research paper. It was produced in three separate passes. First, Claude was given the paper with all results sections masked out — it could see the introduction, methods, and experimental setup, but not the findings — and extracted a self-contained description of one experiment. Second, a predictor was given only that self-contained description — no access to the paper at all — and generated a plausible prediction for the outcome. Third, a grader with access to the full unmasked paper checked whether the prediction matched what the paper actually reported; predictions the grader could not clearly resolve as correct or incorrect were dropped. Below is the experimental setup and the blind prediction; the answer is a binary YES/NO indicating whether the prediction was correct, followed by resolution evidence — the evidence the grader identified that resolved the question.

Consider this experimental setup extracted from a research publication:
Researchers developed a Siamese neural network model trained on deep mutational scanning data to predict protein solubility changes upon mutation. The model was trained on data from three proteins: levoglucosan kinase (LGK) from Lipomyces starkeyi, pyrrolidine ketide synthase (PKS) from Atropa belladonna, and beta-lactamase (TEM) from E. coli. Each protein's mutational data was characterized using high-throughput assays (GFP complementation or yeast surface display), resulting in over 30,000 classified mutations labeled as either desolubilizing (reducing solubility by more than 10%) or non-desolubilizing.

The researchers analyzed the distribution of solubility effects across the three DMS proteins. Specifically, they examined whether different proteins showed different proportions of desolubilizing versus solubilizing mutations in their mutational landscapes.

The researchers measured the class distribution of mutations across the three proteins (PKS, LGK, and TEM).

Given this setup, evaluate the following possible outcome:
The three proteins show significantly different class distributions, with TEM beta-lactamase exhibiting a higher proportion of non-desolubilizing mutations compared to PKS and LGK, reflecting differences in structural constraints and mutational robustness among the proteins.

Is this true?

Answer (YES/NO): NO